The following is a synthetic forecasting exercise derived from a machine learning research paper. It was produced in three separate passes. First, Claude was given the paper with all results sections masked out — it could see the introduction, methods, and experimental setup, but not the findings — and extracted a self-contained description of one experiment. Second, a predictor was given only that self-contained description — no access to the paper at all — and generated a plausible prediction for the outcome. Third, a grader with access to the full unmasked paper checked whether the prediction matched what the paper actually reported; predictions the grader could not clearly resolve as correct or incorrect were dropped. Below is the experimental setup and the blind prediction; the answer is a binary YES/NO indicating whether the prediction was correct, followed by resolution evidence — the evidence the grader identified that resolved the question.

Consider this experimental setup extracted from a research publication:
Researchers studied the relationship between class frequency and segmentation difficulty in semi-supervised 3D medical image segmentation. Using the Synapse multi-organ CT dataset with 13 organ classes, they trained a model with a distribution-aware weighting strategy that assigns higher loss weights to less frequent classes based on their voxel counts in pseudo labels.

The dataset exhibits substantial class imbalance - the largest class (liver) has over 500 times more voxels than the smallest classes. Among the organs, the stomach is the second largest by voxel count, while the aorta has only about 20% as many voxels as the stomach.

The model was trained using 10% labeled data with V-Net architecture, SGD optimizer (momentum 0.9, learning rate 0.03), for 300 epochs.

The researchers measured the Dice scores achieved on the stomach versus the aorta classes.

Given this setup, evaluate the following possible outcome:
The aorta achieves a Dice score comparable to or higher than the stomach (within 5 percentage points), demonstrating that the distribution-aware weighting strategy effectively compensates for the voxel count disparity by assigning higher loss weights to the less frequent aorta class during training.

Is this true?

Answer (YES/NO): NO